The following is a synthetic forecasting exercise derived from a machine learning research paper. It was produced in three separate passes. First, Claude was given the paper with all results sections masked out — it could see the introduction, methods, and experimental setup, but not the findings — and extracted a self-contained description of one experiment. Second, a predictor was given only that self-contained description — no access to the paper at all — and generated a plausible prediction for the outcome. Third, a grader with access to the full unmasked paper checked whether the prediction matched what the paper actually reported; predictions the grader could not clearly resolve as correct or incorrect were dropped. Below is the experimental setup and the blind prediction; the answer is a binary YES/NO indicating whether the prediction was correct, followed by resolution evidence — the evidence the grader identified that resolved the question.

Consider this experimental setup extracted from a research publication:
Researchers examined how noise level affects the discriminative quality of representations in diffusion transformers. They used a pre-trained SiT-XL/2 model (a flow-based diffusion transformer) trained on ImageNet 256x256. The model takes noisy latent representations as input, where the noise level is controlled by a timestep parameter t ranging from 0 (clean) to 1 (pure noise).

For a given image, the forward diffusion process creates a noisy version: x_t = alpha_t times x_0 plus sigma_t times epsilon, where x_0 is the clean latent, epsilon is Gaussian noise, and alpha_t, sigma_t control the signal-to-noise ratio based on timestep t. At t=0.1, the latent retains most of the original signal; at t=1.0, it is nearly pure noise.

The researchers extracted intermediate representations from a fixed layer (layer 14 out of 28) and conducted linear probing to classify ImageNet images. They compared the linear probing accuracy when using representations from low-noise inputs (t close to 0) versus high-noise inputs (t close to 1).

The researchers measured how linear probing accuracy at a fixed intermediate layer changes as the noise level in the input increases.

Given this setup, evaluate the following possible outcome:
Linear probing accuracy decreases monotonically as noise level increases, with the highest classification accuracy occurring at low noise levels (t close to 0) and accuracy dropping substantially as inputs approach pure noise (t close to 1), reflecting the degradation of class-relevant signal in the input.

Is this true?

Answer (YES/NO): YES